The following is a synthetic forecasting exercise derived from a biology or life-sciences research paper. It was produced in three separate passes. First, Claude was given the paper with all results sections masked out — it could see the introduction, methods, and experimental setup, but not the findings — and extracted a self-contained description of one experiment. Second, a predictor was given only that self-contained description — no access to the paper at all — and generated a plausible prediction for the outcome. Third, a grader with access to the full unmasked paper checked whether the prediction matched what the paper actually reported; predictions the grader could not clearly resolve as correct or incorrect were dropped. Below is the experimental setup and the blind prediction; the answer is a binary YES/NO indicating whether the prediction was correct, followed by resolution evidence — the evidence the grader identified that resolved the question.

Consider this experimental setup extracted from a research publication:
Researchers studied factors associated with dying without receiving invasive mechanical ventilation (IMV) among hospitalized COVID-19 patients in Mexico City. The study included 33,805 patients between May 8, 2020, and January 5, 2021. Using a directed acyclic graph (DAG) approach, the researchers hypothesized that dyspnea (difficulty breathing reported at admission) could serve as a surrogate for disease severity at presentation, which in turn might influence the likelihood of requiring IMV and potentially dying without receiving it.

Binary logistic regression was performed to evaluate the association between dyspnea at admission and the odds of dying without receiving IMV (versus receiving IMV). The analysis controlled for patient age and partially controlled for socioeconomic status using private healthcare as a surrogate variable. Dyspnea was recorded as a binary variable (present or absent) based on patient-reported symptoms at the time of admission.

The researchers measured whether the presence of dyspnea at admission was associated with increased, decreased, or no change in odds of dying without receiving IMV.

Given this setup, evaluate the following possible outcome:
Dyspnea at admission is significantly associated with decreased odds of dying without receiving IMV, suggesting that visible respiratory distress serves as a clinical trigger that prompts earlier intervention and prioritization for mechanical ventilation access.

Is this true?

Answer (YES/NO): NO